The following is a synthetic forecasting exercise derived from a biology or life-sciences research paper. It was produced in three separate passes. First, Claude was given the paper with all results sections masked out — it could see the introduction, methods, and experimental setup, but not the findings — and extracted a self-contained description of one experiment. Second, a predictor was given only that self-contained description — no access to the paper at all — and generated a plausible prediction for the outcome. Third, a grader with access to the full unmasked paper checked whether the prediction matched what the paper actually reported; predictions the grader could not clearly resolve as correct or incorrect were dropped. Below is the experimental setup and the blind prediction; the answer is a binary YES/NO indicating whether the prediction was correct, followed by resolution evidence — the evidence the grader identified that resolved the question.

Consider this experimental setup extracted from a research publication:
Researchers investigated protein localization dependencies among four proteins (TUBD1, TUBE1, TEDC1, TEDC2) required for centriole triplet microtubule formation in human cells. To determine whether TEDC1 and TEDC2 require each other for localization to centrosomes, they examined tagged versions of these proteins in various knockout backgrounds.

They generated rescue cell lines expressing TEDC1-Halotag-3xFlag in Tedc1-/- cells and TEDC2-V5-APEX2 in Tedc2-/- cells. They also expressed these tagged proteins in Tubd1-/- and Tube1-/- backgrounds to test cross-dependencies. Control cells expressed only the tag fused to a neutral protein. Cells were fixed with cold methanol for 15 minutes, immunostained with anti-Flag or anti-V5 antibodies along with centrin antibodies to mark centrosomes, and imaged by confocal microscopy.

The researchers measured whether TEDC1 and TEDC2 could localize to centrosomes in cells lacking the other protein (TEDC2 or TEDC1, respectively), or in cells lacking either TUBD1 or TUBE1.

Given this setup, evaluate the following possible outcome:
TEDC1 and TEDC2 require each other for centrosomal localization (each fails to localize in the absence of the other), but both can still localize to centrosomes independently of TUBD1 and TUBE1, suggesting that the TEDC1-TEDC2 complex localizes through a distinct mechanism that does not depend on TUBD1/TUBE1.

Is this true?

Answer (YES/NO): NO